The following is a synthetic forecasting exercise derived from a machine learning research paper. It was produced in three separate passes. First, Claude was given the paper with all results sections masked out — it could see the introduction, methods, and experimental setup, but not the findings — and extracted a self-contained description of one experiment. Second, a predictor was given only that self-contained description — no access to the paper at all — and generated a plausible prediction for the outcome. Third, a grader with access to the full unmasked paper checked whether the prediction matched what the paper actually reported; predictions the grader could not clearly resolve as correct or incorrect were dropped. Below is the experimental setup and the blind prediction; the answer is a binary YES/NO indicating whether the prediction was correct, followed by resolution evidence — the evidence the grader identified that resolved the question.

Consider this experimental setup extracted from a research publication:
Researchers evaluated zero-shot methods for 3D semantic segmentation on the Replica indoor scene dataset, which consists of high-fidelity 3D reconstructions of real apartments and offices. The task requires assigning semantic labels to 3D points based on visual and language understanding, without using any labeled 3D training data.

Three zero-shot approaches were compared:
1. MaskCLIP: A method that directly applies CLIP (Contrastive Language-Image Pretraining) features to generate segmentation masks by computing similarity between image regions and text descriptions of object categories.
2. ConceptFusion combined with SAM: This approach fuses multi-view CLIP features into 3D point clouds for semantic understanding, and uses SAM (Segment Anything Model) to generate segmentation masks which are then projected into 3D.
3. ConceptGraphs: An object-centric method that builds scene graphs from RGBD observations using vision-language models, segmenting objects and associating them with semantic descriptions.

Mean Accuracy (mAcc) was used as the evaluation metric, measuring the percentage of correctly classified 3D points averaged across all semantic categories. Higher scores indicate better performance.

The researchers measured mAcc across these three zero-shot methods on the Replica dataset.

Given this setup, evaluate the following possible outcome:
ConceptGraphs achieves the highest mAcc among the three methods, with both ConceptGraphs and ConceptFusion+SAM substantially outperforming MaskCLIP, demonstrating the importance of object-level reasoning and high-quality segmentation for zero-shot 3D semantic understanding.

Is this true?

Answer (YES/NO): YES